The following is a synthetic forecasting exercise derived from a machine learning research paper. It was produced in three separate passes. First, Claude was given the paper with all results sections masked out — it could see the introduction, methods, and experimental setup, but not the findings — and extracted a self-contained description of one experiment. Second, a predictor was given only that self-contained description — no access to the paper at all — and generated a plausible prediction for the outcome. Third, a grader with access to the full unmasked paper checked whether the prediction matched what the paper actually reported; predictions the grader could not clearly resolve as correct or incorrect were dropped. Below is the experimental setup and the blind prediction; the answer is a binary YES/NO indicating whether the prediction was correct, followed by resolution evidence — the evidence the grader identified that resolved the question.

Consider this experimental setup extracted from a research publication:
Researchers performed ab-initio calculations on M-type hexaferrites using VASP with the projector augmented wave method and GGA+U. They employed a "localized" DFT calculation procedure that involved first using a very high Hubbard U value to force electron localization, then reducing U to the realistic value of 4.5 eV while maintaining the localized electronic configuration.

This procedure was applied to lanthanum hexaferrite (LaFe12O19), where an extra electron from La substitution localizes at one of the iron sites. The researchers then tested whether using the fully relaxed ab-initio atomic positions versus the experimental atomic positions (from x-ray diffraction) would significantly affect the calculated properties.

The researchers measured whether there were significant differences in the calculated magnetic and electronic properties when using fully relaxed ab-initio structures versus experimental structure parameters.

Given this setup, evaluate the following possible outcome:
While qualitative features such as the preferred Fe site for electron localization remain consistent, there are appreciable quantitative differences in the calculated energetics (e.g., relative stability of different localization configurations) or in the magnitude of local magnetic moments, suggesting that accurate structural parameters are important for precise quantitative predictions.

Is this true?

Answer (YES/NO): NO